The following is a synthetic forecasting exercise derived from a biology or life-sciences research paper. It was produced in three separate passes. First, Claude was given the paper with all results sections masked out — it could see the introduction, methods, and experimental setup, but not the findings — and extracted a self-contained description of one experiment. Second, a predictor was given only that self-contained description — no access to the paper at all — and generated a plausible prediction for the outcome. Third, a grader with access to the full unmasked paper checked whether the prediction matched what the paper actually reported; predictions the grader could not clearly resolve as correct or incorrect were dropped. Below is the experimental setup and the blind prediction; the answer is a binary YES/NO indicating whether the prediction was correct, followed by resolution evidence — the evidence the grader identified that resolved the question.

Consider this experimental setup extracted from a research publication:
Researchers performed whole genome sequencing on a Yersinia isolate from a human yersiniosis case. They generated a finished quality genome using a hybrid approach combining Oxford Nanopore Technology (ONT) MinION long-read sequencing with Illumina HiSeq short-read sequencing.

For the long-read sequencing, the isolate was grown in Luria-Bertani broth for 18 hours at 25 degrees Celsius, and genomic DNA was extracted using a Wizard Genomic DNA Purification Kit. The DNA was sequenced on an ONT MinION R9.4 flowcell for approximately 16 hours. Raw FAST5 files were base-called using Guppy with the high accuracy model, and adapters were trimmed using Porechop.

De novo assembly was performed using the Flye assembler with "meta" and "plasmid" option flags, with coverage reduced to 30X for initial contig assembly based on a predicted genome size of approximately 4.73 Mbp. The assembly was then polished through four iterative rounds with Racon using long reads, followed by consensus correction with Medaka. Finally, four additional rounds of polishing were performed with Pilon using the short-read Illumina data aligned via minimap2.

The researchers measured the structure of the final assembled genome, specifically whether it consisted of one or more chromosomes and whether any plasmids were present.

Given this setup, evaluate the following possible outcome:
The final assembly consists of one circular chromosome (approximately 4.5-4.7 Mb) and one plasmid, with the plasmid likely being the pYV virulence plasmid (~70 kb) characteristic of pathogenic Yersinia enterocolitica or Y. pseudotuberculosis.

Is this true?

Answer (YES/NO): NO